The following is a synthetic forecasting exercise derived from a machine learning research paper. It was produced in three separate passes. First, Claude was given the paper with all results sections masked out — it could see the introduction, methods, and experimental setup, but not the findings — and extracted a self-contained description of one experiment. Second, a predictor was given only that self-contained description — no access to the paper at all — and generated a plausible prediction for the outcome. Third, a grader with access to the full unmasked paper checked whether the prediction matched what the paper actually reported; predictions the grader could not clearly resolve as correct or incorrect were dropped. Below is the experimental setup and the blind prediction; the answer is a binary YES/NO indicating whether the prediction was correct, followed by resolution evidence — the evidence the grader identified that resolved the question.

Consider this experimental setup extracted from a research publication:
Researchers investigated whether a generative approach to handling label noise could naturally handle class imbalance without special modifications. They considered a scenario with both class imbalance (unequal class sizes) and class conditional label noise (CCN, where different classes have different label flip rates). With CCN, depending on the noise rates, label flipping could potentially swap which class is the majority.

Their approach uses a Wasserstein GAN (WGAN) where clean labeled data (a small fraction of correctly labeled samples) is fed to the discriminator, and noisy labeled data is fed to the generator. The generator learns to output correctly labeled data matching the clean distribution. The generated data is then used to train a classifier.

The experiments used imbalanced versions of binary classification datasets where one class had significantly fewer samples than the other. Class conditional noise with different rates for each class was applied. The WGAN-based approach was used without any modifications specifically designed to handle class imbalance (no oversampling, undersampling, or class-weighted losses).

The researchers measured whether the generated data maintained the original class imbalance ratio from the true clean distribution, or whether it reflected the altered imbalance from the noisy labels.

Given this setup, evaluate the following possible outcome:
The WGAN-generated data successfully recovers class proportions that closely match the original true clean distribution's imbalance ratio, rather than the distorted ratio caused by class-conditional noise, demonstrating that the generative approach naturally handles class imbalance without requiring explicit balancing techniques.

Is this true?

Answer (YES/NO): YES